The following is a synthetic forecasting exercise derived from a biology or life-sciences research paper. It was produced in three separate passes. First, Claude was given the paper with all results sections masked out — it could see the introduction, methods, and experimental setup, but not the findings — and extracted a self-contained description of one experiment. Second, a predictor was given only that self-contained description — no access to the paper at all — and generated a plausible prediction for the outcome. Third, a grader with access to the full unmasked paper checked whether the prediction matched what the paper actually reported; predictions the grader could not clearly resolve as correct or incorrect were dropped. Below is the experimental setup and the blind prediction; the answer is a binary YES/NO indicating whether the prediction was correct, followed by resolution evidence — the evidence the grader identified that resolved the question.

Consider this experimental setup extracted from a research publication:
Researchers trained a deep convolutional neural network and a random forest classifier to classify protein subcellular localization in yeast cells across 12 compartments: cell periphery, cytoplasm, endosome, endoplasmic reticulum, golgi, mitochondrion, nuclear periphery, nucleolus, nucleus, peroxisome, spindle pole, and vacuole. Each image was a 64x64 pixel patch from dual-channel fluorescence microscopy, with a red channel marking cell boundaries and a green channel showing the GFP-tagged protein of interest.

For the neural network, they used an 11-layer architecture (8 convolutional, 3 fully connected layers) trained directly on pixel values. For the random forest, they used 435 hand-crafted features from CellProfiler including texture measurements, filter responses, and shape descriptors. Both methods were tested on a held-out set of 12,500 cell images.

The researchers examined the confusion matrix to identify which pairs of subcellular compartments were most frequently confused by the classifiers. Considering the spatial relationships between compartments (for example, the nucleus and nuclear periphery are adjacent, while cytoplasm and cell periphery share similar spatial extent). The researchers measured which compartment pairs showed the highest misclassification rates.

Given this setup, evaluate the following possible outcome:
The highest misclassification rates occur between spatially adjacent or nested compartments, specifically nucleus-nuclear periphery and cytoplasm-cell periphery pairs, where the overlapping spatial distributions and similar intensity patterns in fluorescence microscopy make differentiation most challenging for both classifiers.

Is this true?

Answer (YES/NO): NO